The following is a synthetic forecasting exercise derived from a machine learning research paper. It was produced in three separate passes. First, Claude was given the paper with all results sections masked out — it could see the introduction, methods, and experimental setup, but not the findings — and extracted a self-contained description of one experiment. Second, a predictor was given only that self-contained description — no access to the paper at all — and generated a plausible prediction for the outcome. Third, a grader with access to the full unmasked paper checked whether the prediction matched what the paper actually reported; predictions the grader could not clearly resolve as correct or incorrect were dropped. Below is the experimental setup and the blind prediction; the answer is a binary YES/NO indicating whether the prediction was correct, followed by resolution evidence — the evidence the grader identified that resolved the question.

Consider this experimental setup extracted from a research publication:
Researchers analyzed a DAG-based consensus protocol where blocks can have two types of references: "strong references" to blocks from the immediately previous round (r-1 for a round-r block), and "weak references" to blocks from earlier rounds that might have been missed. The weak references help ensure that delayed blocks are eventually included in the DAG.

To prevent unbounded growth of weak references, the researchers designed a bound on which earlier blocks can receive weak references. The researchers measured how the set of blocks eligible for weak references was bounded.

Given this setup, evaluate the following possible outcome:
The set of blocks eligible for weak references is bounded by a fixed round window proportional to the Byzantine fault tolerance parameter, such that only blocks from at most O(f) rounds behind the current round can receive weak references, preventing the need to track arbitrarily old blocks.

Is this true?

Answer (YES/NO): NO